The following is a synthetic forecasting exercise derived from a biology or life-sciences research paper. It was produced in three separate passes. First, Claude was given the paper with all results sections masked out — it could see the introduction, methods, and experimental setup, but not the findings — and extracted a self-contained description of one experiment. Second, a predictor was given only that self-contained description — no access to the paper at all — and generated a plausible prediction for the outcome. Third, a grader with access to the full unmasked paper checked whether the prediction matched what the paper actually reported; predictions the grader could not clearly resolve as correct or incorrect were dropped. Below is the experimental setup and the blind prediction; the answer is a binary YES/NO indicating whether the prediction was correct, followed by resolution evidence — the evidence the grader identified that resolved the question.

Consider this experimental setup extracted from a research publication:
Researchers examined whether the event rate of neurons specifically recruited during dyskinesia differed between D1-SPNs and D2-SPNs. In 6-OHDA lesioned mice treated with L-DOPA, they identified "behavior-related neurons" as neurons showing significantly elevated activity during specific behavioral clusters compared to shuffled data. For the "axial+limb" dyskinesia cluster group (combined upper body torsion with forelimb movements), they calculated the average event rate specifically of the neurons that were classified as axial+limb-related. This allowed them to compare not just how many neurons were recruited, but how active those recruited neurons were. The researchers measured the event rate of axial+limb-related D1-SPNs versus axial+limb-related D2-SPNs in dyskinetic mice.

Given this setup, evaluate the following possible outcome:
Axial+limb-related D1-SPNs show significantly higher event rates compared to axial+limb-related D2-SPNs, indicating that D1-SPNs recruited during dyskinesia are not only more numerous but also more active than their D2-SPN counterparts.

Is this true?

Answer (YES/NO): YES